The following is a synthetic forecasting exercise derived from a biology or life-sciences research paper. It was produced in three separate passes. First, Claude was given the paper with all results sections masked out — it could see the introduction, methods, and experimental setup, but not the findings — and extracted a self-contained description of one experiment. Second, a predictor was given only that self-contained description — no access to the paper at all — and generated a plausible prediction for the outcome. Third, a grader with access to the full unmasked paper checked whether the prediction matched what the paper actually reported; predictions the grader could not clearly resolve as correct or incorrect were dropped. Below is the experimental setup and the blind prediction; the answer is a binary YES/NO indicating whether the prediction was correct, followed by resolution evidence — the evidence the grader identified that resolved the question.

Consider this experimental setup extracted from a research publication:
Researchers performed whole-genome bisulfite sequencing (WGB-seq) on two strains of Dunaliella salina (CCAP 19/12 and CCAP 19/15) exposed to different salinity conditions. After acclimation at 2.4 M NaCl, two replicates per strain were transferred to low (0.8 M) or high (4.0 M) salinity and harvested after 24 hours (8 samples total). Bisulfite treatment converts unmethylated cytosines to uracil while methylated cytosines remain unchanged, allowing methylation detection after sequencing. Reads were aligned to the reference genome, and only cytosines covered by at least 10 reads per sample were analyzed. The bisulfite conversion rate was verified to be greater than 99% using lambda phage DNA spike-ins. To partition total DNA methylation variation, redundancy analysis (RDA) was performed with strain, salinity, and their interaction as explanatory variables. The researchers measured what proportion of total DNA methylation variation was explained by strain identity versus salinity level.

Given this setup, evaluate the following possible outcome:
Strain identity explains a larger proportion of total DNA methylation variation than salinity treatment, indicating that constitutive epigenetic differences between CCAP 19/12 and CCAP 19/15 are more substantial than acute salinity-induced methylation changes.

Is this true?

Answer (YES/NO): YES